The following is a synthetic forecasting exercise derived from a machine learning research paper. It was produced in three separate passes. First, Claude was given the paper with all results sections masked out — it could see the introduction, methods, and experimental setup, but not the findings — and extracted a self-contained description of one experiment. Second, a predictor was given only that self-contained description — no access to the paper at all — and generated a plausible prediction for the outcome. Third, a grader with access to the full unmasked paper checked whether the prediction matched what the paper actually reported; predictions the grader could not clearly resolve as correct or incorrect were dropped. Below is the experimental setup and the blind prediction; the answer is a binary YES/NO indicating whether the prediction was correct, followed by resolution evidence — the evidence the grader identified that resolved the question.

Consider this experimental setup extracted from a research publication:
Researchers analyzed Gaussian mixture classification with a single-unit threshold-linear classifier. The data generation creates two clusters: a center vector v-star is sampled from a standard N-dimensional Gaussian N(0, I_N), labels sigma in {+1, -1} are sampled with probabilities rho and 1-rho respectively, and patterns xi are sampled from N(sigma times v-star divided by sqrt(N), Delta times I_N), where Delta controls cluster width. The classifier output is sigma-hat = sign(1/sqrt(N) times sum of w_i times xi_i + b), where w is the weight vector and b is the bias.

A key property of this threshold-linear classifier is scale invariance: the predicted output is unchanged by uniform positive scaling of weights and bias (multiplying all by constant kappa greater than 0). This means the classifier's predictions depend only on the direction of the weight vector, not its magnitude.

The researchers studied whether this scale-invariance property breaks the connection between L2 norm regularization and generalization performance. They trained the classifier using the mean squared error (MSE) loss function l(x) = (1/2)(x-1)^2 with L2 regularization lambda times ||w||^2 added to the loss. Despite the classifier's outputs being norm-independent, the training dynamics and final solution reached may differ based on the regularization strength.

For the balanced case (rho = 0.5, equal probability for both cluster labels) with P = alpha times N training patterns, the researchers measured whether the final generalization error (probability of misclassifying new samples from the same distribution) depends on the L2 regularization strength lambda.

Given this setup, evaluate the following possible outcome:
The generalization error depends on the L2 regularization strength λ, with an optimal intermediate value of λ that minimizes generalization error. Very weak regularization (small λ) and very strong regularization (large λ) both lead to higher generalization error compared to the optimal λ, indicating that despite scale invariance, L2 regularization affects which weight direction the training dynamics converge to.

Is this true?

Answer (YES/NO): NO